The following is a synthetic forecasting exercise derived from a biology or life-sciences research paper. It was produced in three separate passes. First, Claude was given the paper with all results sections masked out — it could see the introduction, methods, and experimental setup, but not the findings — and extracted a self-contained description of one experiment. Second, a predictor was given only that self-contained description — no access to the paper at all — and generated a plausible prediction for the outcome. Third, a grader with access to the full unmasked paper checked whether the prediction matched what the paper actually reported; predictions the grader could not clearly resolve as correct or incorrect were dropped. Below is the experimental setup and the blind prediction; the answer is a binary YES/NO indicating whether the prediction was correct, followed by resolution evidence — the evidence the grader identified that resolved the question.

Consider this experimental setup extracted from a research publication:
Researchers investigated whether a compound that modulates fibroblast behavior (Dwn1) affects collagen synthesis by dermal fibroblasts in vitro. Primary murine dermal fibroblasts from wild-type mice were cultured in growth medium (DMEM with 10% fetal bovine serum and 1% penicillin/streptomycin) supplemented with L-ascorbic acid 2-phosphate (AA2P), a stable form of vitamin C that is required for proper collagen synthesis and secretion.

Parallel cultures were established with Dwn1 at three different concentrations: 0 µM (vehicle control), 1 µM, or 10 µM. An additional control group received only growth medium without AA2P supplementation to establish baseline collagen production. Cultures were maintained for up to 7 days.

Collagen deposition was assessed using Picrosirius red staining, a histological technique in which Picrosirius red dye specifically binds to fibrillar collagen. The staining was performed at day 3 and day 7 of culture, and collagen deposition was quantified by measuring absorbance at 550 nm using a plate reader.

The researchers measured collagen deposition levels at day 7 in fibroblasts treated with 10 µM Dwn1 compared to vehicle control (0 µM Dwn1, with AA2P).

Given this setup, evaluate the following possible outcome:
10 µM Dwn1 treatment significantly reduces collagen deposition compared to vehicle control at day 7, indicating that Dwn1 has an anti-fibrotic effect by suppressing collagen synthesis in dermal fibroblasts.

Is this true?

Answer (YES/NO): YES